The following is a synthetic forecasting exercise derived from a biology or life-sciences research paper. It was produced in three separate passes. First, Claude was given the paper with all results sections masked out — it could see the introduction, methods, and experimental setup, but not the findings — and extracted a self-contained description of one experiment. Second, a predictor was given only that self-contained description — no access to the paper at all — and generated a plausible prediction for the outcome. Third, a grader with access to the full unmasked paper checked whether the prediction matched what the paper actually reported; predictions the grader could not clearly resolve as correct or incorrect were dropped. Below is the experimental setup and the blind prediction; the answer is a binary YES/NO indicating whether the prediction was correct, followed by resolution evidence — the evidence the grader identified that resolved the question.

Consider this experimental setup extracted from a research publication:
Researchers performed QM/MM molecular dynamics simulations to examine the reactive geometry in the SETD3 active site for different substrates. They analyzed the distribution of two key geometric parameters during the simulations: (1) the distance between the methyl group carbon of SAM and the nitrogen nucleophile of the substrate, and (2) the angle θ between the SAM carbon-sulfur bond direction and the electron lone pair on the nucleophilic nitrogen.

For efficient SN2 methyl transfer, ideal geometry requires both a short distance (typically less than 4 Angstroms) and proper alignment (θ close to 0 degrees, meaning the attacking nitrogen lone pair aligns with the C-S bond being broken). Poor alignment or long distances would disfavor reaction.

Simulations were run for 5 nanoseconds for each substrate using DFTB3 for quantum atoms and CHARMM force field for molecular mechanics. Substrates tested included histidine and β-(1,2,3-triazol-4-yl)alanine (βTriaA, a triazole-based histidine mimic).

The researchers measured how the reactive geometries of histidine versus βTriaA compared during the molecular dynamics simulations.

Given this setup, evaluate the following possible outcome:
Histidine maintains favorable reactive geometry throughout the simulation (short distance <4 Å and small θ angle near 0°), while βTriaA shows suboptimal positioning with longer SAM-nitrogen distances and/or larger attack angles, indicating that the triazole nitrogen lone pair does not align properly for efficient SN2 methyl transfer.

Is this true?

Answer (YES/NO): NO